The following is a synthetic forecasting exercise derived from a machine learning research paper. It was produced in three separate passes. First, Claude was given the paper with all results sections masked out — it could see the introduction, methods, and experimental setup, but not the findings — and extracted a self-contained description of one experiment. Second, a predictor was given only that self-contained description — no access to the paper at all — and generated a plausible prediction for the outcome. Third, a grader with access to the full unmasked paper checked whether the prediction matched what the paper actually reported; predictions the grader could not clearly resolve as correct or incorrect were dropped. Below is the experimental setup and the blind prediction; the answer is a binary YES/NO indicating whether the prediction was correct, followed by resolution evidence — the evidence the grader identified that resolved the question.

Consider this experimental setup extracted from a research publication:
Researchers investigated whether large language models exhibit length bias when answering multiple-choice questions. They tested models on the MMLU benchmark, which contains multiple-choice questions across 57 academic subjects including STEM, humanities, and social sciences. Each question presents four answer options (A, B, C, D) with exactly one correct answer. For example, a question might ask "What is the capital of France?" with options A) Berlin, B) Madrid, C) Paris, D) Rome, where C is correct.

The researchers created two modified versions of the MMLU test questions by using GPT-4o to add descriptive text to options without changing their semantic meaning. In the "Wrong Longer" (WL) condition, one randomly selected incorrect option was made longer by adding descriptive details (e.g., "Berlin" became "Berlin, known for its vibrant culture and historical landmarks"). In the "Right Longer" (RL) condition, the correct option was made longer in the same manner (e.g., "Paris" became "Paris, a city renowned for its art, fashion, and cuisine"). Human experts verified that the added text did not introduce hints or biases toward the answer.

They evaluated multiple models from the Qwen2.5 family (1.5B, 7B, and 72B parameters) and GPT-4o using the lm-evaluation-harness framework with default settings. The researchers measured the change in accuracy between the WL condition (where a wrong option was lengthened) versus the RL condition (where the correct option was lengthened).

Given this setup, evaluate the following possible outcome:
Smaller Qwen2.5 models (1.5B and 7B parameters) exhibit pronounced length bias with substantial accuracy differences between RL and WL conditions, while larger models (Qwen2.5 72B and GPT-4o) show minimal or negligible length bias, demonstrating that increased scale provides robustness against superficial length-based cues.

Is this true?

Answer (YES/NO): NO